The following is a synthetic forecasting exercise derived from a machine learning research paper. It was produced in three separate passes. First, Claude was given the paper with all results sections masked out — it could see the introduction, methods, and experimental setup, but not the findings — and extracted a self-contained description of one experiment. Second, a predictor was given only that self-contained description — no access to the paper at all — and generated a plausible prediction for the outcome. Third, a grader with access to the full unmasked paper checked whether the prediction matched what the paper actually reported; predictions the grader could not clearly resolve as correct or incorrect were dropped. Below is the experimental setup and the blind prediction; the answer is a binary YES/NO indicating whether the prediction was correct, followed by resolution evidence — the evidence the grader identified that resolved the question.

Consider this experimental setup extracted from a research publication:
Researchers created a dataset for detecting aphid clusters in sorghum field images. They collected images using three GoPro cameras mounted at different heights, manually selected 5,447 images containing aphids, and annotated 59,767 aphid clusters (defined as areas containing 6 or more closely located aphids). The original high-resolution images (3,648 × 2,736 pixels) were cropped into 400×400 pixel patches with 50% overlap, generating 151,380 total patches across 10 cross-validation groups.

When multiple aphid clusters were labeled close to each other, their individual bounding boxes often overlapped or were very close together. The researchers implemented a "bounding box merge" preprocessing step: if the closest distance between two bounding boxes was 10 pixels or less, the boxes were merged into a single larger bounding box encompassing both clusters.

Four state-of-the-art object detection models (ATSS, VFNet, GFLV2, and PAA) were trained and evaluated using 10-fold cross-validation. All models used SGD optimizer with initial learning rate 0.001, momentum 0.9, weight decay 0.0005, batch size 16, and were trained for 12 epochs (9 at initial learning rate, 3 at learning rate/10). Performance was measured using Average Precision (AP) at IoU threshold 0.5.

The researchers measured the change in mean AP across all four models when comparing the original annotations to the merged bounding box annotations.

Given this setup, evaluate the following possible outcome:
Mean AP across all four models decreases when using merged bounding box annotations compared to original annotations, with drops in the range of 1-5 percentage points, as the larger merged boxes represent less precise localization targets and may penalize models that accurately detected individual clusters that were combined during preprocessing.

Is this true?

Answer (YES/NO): NO